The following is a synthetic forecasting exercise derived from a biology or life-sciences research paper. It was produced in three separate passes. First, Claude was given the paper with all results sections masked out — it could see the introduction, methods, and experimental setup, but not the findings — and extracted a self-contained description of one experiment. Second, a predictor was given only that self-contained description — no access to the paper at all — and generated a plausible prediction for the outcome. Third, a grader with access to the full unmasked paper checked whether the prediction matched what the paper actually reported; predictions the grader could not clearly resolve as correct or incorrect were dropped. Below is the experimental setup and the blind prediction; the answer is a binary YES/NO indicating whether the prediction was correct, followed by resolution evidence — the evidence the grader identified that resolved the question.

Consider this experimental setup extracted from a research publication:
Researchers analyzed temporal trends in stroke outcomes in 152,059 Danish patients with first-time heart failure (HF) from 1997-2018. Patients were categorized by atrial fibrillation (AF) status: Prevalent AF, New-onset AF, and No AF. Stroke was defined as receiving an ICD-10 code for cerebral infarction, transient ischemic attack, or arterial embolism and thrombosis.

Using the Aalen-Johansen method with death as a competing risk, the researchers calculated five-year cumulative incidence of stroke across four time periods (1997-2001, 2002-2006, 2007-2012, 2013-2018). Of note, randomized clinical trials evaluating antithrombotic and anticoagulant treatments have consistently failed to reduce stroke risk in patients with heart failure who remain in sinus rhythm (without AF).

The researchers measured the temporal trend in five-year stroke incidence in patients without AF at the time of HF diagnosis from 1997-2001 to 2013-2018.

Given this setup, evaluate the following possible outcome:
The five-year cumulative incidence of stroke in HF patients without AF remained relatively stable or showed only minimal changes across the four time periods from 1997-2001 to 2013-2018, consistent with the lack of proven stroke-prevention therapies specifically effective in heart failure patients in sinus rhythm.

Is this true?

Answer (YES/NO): NO